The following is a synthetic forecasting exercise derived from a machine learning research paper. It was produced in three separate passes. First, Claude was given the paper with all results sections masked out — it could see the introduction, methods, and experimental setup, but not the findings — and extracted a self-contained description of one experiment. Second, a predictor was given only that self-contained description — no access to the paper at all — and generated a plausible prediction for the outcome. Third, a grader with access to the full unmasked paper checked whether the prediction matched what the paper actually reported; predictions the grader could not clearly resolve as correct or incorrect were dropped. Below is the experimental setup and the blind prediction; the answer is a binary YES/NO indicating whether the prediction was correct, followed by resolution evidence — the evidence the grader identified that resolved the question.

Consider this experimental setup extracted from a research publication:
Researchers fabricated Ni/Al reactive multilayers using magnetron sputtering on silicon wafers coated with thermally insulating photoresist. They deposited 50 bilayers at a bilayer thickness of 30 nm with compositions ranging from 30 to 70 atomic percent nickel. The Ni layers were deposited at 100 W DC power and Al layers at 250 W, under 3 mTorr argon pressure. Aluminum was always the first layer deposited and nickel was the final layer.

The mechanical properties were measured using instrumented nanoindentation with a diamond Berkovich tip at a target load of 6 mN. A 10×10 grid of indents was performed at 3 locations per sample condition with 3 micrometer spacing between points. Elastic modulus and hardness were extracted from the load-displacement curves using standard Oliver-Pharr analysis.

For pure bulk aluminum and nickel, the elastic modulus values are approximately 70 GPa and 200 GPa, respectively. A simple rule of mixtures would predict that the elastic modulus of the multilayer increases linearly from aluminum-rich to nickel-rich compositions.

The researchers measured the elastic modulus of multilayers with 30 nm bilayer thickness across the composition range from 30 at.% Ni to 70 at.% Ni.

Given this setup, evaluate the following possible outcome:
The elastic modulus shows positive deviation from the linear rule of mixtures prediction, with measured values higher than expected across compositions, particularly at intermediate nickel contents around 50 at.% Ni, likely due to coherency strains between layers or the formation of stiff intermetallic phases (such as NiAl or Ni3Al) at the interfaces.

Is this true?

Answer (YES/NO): NO